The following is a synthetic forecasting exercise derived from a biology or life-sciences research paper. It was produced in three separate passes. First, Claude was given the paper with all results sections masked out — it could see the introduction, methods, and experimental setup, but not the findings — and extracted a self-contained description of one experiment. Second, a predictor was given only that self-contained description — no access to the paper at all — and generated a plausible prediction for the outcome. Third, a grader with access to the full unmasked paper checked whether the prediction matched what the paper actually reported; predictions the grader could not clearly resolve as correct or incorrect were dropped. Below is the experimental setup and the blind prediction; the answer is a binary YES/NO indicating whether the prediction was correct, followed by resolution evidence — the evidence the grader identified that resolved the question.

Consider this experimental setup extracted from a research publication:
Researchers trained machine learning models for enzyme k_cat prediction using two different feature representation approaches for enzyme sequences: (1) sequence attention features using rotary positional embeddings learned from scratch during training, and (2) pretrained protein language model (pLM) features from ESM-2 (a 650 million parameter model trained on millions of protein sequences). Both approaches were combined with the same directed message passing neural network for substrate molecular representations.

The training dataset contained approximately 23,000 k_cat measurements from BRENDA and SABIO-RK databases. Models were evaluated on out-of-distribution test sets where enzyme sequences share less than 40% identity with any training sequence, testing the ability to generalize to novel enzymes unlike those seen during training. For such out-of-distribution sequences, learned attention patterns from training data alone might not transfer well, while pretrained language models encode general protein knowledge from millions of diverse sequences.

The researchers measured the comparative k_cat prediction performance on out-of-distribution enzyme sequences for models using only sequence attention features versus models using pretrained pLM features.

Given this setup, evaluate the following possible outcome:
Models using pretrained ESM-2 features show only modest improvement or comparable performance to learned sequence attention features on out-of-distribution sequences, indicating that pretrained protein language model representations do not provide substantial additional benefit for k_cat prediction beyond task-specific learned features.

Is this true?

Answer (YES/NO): NO